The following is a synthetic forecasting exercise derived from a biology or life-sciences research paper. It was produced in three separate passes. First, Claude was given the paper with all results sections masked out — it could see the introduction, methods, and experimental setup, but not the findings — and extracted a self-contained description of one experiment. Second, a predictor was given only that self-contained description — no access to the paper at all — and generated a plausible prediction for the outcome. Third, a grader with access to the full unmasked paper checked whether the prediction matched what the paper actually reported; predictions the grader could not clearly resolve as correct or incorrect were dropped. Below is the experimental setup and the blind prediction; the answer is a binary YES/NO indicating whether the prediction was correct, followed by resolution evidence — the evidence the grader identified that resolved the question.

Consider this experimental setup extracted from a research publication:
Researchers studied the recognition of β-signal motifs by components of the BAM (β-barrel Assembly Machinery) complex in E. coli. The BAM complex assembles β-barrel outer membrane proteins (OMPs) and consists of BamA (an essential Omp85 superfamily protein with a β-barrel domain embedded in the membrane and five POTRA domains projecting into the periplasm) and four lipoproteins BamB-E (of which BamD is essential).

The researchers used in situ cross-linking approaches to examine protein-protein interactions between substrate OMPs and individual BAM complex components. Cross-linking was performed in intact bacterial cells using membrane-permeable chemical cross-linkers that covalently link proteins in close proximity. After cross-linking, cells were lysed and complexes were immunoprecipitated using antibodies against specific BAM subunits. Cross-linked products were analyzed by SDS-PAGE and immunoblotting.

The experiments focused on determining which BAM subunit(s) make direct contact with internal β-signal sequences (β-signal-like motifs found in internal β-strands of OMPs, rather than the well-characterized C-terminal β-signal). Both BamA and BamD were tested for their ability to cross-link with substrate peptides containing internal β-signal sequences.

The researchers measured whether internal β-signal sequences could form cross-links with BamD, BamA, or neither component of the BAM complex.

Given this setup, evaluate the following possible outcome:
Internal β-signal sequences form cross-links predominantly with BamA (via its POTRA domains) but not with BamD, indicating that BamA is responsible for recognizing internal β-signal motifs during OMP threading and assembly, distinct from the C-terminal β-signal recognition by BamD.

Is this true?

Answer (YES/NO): NO